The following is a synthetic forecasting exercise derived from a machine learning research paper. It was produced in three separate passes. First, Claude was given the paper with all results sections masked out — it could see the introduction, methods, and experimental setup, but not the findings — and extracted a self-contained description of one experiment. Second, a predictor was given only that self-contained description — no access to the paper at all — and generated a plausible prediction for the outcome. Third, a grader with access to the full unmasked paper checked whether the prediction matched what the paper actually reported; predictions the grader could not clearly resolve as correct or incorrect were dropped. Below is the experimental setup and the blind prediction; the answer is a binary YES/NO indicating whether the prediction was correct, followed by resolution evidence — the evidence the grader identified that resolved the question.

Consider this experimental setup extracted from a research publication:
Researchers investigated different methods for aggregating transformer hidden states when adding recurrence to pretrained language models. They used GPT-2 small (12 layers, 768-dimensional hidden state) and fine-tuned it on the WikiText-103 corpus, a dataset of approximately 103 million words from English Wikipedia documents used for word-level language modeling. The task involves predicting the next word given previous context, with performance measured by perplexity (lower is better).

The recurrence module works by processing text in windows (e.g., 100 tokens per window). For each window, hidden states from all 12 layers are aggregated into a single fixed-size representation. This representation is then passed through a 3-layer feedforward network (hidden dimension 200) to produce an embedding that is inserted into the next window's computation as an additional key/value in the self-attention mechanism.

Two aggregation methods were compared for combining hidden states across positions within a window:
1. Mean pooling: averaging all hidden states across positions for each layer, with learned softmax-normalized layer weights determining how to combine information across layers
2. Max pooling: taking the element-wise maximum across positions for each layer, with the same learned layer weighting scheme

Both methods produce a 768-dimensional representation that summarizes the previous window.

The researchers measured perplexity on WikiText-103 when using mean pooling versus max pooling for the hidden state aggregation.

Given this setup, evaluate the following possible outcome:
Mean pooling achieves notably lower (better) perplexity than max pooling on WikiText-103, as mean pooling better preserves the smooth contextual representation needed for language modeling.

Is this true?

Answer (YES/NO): NO